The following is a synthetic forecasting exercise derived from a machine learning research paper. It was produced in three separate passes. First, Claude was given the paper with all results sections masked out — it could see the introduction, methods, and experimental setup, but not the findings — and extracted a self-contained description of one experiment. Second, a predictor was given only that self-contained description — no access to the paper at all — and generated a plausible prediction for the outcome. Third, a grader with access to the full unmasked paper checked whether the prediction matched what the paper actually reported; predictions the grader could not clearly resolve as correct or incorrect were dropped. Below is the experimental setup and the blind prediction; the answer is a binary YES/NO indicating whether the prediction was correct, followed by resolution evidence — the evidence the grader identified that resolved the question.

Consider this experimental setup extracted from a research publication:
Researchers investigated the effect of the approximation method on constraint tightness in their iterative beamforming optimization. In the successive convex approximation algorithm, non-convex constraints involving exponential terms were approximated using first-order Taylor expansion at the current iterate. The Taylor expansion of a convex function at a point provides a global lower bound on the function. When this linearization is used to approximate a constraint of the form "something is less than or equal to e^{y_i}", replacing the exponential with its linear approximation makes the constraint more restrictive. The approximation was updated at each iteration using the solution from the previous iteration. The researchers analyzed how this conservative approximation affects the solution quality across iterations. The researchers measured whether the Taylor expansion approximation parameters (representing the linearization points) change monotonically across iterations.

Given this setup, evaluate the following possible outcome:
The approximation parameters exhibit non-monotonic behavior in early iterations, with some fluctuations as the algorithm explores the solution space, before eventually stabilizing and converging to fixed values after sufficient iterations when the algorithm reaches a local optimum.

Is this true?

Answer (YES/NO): NO